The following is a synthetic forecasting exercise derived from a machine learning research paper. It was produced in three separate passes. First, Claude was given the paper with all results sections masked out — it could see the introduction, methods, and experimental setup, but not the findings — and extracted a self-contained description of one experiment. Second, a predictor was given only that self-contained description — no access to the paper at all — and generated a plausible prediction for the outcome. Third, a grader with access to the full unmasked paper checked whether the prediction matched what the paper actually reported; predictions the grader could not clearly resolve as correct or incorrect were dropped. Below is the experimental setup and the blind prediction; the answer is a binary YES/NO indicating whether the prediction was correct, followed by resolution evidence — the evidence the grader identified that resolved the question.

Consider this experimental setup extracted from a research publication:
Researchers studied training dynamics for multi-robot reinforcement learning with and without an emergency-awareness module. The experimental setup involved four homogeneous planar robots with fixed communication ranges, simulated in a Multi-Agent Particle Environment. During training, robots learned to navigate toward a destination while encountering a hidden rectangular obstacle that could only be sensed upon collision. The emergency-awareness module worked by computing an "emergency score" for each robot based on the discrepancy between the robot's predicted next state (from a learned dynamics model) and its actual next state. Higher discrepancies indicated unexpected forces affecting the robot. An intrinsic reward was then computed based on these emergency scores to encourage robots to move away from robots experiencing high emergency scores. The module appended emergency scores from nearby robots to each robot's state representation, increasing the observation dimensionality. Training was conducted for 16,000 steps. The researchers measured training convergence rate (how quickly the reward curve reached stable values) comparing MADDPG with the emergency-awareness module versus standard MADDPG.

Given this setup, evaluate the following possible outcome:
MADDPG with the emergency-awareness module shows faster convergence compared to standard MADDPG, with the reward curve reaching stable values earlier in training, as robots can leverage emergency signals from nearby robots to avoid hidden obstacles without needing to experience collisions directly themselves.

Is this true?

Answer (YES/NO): NO